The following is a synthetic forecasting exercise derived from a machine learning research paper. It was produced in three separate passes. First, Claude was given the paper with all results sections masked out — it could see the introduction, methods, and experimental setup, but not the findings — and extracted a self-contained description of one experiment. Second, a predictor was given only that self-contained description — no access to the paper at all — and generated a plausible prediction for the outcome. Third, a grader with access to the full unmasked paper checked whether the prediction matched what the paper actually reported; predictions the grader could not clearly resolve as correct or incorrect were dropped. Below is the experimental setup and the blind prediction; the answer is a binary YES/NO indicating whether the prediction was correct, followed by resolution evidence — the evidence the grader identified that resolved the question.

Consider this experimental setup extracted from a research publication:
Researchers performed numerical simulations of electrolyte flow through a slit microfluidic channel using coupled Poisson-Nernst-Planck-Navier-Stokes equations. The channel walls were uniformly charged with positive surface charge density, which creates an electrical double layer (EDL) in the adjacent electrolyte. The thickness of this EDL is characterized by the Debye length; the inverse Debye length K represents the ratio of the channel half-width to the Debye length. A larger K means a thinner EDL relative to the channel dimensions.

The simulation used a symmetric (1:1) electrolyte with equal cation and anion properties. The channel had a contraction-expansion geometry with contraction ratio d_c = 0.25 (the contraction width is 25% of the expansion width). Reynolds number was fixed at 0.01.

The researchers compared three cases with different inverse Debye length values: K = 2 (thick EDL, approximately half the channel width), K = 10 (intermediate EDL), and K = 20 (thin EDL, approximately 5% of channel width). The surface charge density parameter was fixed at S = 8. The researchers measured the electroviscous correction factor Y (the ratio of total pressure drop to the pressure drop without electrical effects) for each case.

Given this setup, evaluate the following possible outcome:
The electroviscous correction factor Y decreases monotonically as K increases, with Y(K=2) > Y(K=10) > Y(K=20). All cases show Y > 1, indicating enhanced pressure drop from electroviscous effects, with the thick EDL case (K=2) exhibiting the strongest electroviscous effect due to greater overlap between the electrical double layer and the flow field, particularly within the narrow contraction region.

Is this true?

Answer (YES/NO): YES